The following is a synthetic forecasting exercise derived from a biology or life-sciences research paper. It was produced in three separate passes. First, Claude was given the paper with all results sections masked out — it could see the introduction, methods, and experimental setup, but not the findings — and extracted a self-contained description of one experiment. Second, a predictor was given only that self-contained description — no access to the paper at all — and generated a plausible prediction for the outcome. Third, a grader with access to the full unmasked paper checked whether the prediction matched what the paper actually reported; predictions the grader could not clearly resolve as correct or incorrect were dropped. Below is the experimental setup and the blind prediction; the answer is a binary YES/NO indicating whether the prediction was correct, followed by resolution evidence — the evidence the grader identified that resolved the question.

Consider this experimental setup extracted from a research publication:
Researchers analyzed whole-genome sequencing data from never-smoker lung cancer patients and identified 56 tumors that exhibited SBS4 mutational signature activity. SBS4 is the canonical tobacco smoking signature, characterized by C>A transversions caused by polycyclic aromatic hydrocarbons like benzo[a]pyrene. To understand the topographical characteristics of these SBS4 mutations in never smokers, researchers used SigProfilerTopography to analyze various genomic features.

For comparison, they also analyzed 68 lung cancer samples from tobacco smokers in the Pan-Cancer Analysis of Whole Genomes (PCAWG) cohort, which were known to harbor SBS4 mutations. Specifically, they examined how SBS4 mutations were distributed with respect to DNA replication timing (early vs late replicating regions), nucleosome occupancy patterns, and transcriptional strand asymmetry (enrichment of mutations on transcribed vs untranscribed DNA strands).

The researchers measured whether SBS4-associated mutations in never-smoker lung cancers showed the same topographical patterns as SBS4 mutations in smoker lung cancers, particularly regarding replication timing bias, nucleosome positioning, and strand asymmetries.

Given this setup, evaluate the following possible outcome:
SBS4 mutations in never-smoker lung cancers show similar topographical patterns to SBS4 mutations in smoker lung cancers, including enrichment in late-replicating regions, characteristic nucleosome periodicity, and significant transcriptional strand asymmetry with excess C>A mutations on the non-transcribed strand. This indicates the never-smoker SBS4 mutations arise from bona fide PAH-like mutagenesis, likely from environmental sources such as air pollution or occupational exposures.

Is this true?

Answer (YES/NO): YES